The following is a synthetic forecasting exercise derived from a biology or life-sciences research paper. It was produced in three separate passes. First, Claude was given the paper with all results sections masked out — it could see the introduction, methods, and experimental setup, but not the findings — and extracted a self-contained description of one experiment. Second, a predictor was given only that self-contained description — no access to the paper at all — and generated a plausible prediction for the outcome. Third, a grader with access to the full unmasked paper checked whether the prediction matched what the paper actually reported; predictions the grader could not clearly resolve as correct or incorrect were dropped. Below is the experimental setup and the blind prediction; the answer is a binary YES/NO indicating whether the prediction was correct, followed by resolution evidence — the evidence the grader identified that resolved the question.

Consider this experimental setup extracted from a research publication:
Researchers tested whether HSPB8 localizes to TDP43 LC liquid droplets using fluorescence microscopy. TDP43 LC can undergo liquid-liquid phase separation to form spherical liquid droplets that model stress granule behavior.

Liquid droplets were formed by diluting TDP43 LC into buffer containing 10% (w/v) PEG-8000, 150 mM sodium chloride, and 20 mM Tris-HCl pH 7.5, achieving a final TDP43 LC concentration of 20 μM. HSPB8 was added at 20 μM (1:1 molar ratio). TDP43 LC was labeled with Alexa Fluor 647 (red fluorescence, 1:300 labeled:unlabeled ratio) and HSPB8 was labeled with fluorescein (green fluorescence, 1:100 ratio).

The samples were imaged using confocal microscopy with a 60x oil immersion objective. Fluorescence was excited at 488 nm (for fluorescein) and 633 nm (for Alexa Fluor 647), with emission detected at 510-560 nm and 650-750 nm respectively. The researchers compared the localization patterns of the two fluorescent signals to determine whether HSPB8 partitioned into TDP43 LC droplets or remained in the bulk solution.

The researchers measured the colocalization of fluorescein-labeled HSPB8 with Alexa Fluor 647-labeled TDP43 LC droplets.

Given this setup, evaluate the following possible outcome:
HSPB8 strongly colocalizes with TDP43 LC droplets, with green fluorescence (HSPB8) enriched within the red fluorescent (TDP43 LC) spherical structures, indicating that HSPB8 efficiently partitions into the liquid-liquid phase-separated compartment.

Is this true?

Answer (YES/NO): YES